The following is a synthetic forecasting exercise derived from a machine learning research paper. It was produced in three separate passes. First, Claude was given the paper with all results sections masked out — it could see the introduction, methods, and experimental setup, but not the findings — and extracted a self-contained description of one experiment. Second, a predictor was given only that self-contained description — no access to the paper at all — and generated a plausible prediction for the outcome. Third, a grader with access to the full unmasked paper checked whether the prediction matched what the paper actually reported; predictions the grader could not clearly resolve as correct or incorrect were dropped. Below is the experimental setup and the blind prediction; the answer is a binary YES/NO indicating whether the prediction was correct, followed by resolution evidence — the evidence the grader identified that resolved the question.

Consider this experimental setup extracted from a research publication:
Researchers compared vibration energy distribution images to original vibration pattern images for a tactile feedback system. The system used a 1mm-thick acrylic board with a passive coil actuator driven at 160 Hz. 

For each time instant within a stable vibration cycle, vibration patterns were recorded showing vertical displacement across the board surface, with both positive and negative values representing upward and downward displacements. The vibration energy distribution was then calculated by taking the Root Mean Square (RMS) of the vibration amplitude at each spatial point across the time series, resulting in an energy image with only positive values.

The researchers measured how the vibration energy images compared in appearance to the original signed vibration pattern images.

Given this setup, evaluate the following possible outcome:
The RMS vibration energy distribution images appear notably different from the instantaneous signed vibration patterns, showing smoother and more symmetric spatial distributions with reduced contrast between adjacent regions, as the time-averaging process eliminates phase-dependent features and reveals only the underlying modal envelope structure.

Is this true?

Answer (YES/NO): NO